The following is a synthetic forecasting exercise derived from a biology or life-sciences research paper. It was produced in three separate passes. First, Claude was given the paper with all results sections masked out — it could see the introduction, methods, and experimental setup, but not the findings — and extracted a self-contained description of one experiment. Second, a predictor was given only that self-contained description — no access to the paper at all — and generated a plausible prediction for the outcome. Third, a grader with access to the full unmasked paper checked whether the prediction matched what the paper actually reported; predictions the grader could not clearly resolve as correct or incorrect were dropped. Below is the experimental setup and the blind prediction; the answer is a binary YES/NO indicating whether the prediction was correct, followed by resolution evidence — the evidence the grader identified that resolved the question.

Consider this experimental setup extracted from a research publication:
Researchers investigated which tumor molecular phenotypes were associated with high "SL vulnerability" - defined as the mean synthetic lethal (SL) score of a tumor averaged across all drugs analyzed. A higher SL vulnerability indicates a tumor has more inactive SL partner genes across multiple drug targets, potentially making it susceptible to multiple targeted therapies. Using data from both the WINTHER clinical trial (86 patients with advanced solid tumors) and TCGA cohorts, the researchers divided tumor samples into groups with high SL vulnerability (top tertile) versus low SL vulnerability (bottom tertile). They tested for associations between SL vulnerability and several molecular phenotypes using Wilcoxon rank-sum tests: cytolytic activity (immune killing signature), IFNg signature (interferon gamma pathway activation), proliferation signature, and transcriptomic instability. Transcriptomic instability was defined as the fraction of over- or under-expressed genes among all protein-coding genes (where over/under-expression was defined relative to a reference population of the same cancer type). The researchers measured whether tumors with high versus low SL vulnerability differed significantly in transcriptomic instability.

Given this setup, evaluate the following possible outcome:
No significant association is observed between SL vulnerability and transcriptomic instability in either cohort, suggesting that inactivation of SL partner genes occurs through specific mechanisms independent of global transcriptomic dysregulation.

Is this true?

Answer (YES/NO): NO